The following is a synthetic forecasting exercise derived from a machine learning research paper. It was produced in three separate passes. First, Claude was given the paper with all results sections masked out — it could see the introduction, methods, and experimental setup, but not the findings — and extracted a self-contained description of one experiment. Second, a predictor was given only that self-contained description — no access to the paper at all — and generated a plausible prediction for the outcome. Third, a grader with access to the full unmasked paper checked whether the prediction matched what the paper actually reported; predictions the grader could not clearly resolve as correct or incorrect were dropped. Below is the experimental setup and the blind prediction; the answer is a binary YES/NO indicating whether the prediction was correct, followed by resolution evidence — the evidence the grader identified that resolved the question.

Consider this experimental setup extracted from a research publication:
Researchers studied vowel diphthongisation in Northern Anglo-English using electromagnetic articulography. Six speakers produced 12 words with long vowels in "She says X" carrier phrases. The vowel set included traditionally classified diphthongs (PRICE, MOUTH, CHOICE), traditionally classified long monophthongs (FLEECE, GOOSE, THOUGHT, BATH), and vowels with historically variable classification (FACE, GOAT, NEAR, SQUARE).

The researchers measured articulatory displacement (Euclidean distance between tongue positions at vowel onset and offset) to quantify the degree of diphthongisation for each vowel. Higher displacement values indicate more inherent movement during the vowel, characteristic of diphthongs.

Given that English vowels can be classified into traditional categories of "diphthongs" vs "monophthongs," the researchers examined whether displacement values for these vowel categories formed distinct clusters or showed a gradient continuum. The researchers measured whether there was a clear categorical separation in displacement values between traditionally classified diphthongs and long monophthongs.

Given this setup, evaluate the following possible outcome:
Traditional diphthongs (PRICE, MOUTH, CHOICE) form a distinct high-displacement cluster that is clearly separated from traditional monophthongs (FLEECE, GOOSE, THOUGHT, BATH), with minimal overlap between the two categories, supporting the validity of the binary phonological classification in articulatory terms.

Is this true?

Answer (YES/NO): NO